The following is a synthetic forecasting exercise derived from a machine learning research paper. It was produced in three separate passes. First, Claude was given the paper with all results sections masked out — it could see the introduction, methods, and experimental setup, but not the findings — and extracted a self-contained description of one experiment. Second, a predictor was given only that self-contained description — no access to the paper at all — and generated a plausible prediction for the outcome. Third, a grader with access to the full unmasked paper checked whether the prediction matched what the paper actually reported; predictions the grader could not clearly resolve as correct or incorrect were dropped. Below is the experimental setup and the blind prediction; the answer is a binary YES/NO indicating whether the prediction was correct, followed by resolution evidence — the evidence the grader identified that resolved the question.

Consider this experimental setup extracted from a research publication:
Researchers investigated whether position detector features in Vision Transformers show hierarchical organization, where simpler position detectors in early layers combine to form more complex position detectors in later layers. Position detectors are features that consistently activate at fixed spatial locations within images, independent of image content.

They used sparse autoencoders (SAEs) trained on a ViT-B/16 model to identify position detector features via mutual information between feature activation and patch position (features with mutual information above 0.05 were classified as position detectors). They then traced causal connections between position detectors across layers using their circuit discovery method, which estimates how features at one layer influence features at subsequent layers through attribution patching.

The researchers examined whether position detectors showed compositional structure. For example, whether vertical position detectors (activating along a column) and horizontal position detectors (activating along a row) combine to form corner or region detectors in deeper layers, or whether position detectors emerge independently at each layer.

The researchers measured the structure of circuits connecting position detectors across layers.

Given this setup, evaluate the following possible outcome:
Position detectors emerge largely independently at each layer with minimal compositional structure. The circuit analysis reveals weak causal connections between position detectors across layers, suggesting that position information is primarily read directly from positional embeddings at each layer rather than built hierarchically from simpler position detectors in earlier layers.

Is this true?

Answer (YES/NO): NO